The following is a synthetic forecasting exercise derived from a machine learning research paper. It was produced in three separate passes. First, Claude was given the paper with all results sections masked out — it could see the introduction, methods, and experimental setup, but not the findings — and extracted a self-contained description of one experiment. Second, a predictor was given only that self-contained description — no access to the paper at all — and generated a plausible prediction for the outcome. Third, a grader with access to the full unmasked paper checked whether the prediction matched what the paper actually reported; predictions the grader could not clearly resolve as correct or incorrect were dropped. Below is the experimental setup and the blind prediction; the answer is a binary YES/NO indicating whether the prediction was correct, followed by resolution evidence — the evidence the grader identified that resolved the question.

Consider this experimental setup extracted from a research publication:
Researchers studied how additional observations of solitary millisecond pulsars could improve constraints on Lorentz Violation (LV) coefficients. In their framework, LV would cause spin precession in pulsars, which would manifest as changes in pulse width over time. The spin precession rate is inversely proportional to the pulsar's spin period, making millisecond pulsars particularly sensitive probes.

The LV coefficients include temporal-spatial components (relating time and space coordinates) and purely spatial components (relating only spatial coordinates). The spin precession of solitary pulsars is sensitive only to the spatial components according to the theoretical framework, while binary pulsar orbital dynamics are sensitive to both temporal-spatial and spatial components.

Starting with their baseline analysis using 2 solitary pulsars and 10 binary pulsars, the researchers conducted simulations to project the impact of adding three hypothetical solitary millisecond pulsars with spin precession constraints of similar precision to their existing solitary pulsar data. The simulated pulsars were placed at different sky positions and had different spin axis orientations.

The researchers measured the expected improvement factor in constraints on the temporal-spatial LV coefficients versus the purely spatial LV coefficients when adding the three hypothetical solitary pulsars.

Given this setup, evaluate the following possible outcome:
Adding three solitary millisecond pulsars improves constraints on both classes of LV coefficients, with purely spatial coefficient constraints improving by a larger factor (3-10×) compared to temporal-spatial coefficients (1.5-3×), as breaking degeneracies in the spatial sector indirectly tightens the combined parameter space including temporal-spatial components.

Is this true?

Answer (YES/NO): NO